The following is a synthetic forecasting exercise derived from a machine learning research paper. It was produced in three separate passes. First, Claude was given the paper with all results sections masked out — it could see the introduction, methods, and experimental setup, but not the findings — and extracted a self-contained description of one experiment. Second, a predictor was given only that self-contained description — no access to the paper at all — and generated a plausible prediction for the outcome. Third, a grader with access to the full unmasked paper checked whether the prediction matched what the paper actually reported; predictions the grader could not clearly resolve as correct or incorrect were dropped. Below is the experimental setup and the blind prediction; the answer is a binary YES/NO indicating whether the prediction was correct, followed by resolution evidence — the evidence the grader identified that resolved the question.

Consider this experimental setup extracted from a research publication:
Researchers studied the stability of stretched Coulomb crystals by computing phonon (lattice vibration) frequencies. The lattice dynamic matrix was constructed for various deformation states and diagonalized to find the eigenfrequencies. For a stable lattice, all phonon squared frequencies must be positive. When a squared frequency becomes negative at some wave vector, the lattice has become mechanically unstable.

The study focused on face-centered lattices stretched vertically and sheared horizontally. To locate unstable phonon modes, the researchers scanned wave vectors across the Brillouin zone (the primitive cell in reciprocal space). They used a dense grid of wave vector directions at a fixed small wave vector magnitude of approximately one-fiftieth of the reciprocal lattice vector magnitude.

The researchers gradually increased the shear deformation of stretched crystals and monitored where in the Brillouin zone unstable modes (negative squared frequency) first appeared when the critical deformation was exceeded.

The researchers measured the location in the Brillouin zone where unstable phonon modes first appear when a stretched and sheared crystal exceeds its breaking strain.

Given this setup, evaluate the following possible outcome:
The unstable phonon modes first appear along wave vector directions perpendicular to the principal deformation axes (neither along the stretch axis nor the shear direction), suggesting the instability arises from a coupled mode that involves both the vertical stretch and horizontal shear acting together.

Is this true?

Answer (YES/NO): NO